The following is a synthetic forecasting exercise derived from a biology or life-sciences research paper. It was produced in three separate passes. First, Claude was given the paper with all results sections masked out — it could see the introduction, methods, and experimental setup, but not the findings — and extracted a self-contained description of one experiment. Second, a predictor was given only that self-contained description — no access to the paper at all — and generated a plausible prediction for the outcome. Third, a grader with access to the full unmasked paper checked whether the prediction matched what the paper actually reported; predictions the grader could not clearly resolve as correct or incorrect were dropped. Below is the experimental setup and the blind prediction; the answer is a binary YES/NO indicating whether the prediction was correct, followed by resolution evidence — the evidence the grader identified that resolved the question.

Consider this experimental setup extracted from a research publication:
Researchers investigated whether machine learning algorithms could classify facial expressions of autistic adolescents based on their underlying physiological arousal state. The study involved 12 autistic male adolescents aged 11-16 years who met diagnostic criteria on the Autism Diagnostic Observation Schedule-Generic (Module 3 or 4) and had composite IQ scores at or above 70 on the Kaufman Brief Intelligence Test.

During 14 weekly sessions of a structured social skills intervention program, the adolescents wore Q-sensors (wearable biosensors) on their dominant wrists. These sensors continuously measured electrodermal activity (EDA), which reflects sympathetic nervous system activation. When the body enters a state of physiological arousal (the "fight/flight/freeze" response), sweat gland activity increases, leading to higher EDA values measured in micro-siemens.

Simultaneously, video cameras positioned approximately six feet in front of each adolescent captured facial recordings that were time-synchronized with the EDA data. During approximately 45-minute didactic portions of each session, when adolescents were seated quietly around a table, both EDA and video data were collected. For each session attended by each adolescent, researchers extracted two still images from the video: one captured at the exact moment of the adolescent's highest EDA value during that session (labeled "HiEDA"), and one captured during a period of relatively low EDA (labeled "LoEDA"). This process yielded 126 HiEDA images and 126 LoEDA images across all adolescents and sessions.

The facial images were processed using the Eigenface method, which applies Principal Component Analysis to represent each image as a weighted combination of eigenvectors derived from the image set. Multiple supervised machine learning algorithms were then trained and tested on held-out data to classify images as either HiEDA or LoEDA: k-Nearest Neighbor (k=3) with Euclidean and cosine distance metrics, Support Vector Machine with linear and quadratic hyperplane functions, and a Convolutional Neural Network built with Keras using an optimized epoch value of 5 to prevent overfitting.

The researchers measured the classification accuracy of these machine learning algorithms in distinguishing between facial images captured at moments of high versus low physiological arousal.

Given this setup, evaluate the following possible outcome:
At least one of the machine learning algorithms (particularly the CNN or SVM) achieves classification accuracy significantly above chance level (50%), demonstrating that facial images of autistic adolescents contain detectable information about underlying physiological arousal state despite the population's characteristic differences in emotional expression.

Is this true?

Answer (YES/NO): NO